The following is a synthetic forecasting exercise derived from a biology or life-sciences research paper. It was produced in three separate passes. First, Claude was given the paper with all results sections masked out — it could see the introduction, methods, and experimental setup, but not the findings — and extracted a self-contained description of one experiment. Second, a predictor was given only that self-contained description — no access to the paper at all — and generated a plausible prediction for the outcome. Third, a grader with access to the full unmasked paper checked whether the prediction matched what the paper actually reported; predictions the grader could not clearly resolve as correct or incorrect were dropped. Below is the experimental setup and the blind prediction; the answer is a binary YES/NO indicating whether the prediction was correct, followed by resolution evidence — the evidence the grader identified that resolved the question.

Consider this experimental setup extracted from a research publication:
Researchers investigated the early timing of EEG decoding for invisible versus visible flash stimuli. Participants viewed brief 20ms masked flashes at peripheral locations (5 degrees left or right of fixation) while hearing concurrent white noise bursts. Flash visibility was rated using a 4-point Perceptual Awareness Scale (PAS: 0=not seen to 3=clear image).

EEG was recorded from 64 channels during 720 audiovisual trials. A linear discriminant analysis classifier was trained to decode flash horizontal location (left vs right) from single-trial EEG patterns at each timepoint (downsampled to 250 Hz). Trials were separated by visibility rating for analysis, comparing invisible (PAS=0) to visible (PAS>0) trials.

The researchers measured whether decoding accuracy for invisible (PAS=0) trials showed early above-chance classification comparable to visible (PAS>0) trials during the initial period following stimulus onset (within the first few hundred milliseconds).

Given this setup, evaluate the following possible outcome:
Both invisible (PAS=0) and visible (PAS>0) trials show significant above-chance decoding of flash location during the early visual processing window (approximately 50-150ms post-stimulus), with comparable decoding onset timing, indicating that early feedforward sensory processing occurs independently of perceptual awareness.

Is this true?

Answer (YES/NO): YES